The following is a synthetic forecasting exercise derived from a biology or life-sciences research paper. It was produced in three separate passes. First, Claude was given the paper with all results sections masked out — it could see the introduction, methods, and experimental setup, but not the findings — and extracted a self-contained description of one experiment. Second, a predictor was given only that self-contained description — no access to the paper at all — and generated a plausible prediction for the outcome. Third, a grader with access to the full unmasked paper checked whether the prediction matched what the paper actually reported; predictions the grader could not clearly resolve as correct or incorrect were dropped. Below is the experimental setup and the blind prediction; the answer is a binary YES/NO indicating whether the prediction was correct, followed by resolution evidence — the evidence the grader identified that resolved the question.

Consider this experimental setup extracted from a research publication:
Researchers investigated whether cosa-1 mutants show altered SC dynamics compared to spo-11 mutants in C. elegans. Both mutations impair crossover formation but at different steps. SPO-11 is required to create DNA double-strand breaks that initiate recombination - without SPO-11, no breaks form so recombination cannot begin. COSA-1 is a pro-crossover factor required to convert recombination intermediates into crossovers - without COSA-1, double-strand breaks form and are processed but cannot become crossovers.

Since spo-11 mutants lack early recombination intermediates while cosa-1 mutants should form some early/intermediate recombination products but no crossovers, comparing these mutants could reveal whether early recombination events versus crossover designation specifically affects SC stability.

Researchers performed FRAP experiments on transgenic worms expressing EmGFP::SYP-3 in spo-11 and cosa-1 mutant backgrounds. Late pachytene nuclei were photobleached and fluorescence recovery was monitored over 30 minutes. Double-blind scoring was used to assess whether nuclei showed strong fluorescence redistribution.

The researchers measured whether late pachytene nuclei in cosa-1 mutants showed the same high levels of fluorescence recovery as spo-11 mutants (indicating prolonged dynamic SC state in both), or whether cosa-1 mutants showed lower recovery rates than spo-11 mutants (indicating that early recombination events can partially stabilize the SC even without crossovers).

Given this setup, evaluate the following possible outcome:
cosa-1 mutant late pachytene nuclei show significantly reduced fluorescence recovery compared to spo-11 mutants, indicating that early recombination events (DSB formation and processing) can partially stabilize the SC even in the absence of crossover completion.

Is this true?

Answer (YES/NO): NO